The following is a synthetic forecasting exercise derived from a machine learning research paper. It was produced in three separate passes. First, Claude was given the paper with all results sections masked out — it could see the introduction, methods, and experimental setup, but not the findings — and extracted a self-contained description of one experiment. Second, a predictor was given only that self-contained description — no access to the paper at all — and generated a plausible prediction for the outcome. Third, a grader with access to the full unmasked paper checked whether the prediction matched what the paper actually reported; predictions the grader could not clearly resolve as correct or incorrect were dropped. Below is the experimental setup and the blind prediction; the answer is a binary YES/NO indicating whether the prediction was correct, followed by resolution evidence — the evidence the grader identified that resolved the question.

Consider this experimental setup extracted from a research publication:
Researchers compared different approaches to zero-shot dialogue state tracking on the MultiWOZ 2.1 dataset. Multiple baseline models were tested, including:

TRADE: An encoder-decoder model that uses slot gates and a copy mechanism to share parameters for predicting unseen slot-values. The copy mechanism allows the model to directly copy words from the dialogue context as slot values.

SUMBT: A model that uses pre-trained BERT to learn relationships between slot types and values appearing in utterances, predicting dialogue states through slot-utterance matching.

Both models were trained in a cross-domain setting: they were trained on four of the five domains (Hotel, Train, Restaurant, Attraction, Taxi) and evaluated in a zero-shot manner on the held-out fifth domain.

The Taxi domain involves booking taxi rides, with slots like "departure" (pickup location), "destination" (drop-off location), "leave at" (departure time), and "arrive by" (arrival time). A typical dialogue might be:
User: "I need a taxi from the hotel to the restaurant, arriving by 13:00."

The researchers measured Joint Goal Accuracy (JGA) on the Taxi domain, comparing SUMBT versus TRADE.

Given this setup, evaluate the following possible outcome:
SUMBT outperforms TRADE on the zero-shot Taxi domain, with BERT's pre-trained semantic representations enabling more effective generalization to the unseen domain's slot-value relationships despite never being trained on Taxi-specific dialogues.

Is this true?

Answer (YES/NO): YES